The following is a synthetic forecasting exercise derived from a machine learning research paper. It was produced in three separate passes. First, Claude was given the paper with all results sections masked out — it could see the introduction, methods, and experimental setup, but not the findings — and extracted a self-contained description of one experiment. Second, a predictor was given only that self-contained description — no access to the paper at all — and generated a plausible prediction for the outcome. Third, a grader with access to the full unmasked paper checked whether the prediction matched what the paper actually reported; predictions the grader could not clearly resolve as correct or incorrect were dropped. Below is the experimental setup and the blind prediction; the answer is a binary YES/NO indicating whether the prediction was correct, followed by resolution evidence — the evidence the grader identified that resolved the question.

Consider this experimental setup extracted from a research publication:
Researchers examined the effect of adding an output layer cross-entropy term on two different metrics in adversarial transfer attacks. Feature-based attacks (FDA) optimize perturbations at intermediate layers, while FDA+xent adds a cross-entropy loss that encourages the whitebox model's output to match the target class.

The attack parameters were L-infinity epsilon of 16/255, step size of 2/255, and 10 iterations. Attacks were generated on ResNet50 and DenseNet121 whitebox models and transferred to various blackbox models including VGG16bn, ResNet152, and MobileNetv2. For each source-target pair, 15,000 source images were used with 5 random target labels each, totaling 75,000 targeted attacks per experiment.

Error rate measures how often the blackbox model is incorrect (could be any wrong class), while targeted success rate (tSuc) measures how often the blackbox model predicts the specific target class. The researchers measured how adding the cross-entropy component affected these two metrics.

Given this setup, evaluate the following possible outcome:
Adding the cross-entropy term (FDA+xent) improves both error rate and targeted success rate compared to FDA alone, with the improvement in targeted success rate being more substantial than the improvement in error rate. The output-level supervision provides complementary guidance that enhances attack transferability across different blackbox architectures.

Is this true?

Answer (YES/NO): NO